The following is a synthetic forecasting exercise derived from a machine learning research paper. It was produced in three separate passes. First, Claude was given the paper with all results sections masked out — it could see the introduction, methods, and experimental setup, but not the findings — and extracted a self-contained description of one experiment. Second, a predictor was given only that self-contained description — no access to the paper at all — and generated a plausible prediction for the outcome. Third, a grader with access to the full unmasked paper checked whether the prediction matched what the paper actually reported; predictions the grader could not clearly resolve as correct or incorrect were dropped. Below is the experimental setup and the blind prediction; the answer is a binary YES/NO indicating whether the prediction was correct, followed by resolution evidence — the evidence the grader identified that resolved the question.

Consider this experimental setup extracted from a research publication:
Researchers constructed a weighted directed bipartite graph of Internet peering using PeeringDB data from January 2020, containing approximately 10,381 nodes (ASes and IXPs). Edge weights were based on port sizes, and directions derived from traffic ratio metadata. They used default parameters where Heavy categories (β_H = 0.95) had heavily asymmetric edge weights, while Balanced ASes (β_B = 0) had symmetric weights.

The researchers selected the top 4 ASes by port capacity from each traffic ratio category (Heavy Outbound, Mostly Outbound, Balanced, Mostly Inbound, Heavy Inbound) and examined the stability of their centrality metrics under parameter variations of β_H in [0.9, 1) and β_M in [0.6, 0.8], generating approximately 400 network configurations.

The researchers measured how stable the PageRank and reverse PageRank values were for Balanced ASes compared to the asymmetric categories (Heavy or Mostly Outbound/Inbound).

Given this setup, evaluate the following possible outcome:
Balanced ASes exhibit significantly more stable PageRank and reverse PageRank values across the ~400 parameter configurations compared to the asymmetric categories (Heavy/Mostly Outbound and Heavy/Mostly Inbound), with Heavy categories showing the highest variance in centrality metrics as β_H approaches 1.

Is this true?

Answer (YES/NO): YES